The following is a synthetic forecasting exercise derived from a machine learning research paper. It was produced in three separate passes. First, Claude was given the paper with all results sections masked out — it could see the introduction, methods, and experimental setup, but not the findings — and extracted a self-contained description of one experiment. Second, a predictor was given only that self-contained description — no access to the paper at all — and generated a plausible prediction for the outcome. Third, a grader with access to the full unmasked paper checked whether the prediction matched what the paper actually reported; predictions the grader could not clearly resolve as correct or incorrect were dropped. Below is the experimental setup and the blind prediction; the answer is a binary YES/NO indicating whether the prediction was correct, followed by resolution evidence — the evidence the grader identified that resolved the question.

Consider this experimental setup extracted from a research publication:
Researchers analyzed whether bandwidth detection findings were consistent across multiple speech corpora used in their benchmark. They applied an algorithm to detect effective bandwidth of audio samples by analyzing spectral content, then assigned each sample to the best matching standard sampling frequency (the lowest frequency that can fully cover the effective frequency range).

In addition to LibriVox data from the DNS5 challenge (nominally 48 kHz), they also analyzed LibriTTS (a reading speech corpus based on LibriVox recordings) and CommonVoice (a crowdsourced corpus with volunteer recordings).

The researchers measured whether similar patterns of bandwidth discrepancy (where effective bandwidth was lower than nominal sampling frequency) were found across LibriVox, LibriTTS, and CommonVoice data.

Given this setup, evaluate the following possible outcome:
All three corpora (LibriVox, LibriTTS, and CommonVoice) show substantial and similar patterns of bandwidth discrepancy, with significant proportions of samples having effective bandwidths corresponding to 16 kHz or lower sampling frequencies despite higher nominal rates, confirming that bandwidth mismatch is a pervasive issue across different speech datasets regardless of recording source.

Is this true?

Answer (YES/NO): NO